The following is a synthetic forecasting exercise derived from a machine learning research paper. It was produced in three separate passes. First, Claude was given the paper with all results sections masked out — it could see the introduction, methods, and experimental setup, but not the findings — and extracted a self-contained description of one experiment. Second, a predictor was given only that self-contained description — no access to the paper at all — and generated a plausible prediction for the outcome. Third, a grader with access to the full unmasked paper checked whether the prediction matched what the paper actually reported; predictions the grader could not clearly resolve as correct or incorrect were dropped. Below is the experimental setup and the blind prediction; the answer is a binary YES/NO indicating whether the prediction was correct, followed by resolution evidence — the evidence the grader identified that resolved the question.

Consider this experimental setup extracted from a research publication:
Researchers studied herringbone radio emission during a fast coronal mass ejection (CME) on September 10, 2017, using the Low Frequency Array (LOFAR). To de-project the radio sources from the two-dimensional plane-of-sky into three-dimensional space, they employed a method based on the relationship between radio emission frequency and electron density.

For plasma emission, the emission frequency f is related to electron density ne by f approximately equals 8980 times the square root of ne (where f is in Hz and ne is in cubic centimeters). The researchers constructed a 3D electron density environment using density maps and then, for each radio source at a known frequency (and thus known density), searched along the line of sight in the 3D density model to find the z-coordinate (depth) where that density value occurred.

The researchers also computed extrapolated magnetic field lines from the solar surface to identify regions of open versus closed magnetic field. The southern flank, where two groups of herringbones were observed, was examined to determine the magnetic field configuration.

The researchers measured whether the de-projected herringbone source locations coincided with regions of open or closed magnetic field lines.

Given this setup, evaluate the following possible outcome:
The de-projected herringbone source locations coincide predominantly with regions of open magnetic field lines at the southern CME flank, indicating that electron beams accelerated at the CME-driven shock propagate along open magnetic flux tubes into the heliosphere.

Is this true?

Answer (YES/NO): NO